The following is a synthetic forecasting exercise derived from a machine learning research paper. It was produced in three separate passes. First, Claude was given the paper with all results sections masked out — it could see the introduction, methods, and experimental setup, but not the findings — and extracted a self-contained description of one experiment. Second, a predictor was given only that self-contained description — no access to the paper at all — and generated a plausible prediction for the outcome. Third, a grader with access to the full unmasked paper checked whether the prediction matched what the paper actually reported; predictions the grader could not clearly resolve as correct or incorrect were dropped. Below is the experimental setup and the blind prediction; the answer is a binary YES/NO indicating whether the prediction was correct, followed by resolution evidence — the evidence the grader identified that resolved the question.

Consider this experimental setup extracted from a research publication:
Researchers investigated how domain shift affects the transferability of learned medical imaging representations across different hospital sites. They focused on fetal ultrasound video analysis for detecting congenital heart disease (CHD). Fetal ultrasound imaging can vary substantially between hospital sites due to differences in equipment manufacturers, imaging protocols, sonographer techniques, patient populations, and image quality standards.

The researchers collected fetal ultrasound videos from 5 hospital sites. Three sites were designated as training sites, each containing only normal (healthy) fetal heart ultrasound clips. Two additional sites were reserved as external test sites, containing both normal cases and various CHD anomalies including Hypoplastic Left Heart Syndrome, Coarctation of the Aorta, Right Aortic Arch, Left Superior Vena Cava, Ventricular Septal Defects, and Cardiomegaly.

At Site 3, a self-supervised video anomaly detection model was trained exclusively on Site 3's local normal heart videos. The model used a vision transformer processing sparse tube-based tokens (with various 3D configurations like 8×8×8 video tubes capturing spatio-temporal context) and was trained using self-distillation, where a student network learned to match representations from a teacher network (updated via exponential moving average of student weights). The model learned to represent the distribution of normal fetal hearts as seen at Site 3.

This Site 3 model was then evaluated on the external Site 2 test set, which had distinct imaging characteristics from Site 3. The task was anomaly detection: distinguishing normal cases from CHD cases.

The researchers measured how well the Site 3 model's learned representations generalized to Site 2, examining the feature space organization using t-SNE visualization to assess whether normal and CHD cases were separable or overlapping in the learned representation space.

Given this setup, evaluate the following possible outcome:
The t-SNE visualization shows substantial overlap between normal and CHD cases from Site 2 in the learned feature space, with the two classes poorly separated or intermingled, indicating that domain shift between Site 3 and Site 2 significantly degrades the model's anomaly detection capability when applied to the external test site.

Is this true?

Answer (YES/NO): YES